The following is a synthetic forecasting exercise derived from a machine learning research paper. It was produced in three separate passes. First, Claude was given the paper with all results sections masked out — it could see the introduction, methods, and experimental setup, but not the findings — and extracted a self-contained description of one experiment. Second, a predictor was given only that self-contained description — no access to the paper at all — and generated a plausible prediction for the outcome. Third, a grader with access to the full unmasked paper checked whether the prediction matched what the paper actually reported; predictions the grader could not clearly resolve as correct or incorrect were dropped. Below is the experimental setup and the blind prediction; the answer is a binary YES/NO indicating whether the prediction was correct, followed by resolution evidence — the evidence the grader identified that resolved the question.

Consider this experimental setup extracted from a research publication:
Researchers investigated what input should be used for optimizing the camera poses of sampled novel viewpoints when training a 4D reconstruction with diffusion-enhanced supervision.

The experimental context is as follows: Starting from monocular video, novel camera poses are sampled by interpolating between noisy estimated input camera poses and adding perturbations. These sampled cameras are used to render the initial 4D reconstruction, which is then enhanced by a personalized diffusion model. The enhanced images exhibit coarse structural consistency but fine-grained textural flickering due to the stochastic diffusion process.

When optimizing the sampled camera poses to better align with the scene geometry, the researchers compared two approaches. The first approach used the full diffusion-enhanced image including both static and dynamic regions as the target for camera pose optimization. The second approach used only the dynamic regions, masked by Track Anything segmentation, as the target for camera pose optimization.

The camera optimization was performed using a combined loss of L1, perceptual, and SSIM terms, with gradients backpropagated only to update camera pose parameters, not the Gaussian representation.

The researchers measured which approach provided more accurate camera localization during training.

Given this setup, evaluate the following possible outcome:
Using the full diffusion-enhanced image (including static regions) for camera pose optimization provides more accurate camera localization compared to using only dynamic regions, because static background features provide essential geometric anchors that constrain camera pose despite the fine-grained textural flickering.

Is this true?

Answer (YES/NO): YES